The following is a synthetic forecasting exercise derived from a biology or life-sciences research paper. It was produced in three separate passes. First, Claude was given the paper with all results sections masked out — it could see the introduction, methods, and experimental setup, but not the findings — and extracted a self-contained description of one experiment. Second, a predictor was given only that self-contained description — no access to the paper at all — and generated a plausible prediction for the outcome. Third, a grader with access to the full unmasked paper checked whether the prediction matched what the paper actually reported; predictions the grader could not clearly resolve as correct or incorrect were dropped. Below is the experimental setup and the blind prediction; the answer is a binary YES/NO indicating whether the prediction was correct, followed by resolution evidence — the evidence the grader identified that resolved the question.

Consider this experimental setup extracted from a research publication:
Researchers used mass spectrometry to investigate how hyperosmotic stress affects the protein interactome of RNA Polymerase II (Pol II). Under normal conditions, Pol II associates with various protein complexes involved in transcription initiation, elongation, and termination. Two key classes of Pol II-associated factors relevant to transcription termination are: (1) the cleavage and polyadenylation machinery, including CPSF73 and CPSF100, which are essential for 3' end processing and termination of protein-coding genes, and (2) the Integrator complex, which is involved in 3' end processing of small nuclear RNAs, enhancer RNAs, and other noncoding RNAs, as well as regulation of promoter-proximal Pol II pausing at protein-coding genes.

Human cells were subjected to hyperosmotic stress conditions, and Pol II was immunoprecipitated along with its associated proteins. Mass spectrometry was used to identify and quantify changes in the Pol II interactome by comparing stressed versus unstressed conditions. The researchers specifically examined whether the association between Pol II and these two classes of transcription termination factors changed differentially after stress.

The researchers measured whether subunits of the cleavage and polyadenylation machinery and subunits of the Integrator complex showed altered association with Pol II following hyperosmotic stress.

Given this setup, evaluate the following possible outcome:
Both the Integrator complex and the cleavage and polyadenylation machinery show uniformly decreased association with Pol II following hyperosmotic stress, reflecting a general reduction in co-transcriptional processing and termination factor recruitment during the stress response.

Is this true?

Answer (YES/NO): NO